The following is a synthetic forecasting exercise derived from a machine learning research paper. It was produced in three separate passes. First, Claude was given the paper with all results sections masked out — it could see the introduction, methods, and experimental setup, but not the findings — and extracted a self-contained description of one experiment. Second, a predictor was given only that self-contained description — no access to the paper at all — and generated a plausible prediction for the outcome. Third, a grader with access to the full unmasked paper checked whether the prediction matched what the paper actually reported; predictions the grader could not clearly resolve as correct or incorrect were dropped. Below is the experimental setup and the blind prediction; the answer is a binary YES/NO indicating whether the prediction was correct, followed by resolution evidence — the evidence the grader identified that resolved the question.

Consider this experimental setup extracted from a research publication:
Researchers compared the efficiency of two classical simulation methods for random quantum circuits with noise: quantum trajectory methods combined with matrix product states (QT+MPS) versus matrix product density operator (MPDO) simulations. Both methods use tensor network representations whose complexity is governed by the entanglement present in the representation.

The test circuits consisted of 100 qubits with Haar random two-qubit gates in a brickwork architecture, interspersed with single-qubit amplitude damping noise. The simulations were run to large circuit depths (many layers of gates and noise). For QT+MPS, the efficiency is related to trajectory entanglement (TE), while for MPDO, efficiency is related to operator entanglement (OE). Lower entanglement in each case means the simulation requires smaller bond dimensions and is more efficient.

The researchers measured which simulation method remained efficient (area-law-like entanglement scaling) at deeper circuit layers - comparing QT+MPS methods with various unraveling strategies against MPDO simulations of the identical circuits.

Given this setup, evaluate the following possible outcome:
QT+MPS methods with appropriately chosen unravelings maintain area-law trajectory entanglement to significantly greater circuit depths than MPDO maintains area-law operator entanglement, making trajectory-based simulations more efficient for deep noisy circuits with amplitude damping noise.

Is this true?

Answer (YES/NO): NO